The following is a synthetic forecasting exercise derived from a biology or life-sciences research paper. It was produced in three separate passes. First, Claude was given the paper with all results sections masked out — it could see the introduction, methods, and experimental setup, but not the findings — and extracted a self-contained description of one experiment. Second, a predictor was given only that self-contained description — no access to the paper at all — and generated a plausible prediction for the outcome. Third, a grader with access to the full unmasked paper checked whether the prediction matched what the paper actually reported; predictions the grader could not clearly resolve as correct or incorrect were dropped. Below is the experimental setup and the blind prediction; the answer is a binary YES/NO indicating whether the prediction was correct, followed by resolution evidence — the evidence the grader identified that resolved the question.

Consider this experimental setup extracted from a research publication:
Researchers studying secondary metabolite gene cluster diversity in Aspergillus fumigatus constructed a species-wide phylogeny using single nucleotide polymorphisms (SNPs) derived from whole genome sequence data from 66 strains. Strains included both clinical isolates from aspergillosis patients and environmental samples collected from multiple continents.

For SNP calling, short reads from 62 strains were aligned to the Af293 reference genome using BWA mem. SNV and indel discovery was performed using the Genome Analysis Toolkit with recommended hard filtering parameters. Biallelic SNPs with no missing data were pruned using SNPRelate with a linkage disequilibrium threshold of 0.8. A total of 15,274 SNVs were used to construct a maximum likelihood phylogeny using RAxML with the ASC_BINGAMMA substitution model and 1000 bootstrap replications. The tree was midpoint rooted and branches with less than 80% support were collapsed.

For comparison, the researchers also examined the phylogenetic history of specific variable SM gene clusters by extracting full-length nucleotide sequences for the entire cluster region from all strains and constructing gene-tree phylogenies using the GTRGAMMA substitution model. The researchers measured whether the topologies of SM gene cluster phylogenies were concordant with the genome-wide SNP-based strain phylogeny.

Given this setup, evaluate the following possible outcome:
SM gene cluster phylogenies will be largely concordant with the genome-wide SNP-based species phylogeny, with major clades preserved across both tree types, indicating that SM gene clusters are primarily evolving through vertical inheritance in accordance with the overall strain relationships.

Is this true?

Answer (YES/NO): NO